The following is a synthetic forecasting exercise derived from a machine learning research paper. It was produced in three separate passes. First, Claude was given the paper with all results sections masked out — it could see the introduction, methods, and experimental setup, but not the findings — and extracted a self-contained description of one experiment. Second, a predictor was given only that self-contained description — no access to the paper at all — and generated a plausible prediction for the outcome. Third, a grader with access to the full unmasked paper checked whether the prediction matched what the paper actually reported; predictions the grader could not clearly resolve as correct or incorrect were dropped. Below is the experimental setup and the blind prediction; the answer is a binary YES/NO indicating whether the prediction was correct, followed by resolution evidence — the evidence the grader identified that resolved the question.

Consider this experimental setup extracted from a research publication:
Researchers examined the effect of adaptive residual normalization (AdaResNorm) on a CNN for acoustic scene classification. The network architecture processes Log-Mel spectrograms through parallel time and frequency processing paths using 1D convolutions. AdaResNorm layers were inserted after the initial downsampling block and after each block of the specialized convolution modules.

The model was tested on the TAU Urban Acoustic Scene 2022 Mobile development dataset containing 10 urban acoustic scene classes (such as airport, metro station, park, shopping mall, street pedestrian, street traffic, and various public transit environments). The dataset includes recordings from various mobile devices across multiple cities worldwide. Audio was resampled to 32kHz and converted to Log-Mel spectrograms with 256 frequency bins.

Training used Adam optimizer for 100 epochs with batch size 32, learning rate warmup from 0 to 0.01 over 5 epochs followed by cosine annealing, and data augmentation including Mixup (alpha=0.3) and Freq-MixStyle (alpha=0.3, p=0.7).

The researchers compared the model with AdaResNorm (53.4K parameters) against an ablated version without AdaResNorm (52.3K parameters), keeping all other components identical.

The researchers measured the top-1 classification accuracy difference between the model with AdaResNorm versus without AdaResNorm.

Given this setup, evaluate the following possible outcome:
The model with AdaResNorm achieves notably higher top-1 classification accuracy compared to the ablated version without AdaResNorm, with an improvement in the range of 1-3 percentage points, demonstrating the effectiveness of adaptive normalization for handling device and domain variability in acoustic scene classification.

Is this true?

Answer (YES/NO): YES